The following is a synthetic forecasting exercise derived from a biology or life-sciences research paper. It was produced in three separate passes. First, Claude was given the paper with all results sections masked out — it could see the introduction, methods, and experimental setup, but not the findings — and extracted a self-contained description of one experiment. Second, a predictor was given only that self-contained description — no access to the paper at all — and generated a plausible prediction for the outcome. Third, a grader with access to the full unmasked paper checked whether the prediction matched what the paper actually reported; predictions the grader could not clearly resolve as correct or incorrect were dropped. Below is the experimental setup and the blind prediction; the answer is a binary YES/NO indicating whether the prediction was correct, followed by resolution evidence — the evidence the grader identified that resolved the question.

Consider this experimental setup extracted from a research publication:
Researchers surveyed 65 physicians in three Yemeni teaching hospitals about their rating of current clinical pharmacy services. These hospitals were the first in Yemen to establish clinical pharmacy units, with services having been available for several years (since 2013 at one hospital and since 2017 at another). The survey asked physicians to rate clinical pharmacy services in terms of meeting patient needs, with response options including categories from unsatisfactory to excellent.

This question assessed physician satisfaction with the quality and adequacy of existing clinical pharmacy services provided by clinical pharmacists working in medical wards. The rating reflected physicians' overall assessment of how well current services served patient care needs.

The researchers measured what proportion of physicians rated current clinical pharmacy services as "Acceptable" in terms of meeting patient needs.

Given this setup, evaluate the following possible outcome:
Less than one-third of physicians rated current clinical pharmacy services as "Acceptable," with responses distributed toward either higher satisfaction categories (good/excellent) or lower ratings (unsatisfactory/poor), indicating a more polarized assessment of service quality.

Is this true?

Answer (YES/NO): NO